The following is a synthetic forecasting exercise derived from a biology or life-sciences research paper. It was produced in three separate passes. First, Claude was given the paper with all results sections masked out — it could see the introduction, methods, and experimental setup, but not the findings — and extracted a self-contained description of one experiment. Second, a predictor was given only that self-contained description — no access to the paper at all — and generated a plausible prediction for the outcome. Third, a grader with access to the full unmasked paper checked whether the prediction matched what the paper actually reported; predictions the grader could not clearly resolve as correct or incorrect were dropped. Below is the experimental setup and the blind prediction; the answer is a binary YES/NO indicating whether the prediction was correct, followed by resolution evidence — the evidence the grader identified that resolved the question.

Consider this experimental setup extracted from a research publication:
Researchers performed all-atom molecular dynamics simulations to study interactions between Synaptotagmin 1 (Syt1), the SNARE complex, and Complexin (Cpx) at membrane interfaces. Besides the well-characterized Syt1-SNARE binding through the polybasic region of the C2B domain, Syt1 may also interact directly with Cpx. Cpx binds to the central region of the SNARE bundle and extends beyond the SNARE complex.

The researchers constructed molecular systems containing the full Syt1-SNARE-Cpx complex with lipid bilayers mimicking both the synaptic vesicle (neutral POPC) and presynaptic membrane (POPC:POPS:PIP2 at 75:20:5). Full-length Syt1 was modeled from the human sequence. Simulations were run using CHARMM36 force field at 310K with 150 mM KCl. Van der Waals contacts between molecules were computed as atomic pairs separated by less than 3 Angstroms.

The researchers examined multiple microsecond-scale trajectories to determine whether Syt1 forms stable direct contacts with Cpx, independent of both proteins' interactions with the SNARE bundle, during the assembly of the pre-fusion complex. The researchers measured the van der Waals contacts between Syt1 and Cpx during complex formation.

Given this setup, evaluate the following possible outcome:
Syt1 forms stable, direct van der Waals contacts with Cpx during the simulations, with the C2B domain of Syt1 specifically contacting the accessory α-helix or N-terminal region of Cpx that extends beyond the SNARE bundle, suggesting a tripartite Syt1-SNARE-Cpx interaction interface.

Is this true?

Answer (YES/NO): NO